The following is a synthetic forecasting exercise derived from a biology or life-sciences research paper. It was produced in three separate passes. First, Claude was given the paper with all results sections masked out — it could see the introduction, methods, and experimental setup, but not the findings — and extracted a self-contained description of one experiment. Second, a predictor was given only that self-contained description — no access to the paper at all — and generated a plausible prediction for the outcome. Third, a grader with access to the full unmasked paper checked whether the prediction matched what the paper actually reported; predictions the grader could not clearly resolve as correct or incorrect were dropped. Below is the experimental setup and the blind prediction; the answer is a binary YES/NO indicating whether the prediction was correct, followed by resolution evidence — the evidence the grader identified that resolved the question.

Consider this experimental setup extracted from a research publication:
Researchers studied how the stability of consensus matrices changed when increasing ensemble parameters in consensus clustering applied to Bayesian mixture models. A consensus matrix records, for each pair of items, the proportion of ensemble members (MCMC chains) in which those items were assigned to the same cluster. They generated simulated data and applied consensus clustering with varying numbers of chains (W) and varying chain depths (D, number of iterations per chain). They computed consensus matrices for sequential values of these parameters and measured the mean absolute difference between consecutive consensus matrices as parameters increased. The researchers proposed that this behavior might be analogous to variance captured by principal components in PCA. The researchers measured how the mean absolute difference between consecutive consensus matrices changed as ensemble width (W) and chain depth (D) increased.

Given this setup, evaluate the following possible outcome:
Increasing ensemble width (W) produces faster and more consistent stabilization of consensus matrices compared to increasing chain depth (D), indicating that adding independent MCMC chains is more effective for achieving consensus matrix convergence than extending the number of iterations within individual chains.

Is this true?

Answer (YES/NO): NO